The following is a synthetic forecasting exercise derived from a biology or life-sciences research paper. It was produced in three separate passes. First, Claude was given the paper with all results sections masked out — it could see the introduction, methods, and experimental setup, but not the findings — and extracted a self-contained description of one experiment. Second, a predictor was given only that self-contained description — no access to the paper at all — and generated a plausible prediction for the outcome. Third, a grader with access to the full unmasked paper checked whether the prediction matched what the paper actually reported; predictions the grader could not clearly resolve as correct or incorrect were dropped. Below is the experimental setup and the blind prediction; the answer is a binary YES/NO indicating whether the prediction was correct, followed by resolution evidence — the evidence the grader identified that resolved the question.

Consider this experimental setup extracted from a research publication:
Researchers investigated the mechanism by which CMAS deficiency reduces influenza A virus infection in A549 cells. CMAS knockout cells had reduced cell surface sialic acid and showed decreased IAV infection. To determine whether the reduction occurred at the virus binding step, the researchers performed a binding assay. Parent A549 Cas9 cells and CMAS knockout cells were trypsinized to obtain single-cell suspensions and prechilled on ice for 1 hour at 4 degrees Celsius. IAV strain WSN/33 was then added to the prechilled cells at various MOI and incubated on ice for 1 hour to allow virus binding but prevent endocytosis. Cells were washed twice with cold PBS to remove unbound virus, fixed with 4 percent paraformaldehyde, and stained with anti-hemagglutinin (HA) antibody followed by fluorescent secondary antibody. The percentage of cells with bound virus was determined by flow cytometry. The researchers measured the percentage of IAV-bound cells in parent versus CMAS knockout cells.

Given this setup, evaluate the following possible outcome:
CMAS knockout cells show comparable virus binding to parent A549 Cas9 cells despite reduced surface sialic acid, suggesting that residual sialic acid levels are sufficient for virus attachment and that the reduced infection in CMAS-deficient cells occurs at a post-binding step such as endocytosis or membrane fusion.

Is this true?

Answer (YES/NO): NO